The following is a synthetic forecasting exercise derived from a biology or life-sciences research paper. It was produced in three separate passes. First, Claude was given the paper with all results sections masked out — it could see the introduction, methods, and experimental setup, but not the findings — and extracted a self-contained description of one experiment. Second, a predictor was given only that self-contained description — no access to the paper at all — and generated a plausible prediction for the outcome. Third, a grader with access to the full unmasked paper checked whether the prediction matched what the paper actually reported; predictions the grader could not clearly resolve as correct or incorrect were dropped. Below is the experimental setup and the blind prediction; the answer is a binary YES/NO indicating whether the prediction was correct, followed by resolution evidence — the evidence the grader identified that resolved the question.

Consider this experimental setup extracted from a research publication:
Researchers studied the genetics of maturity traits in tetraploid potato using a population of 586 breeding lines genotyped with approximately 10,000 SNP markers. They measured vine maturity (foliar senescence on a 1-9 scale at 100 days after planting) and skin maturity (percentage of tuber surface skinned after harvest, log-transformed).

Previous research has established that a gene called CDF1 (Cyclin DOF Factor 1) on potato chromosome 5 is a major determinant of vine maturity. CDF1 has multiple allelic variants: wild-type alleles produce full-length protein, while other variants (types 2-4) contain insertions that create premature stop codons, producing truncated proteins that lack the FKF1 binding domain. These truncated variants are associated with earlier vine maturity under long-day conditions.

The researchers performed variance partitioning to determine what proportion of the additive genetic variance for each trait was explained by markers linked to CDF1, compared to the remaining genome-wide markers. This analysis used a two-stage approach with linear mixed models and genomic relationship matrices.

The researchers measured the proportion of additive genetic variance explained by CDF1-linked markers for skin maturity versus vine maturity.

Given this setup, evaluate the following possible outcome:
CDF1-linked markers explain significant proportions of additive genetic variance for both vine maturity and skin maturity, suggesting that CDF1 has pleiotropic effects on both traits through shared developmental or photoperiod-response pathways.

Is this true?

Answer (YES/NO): YES